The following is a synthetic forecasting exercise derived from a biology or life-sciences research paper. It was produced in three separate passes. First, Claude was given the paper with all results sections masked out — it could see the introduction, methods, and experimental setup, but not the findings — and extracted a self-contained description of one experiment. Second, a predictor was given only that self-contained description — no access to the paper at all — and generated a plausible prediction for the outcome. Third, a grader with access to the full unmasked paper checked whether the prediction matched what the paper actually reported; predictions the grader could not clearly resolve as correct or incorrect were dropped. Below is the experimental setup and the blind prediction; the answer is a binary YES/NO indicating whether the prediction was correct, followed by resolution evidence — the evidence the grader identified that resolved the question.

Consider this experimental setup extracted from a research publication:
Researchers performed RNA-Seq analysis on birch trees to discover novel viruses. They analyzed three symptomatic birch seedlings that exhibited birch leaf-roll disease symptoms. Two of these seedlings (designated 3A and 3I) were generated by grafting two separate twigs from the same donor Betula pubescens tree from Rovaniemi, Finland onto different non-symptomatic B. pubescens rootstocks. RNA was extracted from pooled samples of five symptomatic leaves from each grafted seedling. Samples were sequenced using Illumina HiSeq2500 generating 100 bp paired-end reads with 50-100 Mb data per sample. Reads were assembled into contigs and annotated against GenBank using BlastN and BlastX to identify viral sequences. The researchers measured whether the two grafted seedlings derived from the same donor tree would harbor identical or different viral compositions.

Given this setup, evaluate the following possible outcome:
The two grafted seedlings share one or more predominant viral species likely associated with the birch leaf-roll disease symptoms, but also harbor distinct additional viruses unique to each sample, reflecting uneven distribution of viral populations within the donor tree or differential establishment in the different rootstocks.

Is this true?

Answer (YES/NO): NO